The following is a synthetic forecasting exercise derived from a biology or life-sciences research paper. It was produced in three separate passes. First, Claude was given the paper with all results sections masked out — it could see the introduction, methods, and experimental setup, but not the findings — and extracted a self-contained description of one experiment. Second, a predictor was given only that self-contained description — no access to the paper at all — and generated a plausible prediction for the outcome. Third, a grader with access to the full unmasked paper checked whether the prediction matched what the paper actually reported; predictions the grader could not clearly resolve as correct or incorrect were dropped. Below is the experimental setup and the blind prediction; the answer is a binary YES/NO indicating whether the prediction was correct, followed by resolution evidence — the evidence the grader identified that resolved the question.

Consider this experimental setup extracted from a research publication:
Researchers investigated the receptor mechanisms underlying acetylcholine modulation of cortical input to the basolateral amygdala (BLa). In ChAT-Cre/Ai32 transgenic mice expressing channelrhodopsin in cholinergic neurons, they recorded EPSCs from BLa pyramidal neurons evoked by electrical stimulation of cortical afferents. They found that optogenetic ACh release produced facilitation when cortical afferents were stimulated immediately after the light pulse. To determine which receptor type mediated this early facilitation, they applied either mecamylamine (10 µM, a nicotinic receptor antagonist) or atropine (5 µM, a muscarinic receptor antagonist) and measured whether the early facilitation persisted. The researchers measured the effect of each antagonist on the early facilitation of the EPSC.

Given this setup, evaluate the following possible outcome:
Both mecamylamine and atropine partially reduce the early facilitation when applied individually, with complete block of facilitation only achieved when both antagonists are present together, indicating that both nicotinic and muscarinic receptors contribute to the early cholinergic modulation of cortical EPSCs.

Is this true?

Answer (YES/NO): NO